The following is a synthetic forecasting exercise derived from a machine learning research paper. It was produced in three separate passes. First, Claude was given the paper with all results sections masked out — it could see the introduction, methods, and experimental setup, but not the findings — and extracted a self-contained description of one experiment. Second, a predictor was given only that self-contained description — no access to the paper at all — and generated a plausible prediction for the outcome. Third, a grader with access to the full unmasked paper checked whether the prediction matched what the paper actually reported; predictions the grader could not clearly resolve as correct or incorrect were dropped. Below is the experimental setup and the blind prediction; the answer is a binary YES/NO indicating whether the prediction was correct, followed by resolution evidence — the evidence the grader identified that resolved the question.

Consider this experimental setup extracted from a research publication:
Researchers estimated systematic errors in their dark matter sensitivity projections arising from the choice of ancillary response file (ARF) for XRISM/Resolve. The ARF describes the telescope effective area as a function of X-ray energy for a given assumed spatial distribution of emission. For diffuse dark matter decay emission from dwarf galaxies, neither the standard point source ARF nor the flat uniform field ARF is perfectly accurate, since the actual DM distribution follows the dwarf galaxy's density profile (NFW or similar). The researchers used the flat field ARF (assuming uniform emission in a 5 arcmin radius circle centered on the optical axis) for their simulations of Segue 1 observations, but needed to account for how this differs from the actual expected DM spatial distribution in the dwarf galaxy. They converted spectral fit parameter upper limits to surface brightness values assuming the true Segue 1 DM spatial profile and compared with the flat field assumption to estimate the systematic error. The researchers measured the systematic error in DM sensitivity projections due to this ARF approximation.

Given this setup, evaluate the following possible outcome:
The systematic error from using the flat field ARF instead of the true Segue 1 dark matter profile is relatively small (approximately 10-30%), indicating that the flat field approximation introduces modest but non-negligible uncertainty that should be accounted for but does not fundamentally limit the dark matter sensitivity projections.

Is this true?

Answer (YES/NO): YES